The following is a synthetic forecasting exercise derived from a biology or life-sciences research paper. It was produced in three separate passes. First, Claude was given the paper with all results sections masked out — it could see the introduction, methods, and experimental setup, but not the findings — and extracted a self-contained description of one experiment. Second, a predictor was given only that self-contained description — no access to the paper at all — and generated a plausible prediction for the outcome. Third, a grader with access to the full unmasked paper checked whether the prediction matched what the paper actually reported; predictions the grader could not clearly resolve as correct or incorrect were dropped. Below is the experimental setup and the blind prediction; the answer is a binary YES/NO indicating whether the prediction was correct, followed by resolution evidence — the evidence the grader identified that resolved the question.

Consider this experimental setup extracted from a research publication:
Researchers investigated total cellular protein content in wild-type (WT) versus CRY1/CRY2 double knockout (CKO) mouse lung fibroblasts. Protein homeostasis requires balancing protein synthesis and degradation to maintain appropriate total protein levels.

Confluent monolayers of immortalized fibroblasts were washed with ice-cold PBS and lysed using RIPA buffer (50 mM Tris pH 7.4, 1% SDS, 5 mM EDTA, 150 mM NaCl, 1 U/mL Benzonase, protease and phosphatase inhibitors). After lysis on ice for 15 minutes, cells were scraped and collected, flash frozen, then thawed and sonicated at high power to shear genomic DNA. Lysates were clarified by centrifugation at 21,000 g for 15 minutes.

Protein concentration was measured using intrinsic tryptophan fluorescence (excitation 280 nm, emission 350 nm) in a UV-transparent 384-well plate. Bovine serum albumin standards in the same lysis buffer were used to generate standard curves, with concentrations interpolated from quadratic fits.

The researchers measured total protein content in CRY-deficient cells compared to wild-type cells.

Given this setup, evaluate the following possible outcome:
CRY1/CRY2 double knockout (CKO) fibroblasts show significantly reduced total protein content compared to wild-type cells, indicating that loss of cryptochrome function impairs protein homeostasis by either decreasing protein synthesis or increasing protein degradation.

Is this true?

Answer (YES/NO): NO